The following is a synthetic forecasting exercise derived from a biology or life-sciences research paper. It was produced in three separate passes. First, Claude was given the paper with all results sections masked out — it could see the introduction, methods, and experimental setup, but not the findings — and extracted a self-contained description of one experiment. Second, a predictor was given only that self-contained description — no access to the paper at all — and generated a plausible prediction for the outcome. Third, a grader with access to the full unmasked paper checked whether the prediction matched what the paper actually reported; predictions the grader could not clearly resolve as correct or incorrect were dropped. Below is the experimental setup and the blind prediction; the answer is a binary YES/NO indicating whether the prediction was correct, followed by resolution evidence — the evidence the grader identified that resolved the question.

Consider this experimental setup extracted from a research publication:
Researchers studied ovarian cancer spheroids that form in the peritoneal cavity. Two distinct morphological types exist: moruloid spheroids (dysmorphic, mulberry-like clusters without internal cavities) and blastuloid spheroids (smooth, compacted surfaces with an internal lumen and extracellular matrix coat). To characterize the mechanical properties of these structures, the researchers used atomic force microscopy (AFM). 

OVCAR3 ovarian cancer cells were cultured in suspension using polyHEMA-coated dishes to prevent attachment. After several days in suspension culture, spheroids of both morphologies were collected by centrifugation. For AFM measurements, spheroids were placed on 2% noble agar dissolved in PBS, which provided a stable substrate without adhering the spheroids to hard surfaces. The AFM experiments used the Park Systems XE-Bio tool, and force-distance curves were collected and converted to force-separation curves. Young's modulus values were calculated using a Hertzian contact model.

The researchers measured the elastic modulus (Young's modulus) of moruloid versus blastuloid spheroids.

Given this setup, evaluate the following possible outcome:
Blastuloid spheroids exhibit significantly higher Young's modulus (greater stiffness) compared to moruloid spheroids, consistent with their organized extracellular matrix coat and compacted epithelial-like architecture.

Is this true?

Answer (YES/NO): YES